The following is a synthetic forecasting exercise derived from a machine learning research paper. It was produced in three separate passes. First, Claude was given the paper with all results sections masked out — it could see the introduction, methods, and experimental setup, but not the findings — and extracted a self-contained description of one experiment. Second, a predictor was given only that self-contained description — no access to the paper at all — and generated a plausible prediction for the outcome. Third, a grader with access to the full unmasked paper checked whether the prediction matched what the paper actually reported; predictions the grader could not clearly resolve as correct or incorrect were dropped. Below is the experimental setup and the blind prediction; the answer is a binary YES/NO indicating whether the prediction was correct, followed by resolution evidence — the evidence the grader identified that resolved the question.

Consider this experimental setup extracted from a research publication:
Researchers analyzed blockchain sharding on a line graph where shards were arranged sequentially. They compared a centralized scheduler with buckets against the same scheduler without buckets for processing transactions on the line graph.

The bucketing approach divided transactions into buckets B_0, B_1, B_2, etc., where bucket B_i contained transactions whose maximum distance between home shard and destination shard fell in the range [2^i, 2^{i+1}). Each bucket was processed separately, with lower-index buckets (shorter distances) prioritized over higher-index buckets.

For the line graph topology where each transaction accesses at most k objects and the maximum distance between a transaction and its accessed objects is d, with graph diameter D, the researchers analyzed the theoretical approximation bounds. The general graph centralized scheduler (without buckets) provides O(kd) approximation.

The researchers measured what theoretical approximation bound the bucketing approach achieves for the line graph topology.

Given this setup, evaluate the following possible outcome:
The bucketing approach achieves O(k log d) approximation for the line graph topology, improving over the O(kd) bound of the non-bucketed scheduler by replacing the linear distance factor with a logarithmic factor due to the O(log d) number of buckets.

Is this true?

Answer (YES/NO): NO